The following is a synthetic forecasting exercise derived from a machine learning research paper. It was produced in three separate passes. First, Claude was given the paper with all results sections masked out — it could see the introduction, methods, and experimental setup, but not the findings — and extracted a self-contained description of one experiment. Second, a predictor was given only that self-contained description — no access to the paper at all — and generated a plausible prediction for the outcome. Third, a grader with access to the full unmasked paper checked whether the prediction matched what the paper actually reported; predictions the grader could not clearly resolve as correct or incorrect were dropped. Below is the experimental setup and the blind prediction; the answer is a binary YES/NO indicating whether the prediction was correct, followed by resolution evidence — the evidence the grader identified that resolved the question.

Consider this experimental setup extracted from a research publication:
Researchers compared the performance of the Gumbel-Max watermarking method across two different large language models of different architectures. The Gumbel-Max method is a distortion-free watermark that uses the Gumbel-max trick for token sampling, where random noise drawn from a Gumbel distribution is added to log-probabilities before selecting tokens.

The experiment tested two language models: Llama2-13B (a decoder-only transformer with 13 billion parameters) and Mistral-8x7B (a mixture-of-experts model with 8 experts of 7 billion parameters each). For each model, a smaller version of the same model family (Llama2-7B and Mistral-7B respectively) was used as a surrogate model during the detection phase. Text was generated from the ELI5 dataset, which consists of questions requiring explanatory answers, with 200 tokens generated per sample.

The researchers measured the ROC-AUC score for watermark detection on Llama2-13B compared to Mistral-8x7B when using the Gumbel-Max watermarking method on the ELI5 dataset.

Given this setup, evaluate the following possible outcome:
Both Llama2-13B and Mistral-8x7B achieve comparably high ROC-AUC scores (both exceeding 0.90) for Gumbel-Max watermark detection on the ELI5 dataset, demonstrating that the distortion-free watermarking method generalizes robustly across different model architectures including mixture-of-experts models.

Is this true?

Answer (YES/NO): YES